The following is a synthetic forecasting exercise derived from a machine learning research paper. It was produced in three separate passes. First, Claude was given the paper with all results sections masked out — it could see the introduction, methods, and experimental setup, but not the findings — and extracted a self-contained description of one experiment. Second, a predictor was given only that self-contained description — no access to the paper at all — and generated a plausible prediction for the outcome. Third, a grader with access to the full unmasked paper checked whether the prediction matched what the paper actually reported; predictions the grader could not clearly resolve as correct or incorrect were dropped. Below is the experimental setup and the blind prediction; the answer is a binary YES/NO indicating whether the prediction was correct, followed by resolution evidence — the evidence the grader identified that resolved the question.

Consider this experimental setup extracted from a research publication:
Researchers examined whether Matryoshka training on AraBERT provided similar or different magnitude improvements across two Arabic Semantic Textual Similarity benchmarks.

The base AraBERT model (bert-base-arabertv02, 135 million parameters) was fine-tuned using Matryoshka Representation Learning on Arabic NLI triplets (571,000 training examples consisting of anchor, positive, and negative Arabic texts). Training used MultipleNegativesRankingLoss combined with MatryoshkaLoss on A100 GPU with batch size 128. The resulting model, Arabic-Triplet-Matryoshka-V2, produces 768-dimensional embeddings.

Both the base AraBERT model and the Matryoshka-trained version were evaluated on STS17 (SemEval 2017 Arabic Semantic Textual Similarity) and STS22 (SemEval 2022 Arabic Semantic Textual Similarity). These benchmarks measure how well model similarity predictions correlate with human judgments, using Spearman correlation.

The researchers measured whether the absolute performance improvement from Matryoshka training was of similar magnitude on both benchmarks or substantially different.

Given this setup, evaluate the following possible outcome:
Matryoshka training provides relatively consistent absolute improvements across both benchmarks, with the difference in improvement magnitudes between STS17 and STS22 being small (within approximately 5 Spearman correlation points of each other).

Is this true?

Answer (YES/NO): NO